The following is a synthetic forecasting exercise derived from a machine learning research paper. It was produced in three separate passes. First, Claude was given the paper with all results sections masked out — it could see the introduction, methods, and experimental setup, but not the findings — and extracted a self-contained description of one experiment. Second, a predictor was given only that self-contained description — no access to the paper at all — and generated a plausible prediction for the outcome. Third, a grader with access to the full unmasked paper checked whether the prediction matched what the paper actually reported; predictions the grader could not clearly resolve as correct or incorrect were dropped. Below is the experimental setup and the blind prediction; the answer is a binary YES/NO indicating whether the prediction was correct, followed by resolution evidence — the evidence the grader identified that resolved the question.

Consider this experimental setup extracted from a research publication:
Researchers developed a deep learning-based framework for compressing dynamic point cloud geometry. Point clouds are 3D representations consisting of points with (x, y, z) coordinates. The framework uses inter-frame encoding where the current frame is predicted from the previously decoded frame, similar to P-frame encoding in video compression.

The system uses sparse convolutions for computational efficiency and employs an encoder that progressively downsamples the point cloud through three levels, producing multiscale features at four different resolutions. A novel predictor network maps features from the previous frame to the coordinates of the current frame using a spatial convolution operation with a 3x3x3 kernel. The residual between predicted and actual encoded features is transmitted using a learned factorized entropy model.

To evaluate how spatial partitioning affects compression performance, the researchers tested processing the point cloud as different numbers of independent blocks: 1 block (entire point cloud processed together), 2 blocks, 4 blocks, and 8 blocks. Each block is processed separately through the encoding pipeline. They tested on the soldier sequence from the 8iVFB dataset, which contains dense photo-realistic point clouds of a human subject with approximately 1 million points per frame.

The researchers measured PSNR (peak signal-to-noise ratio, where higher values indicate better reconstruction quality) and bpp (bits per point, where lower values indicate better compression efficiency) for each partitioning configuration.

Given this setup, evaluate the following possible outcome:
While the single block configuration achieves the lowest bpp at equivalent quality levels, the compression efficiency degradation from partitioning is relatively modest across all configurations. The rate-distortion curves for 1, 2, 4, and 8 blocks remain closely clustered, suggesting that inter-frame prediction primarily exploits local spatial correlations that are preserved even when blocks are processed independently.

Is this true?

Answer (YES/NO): YES